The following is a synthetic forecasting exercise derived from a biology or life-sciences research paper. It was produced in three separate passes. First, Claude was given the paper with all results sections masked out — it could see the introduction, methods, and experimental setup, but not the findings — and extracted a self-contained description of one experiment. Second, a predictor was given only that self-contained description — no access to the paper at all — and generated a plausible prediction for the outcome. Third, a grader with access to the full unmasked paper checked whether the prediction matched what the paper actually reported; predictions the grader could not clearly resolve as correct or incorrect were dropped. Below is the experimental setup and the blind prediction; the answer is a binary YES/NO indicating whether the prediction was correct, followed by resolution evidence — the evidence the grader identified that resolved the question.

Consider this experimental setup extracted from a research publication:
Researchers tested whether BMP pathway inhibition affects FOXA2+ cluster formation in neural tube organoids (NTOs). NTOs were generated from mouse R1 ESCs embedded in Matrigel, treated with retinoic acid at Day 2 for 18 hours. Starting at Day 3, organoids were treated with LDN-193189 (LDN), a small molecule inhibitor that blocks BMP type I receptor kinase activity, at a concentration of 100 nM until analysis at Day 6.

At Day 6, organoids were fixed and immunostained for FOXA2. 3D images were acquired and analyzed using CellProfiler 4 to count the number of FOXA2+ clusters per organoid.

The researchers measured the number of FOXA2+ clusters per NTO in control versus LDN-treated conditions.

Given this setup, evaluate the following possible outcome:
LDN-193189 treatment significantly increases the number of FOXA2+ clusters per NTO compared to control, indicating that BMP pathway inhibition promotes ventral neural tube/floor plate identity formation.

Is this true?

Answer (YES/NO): YES